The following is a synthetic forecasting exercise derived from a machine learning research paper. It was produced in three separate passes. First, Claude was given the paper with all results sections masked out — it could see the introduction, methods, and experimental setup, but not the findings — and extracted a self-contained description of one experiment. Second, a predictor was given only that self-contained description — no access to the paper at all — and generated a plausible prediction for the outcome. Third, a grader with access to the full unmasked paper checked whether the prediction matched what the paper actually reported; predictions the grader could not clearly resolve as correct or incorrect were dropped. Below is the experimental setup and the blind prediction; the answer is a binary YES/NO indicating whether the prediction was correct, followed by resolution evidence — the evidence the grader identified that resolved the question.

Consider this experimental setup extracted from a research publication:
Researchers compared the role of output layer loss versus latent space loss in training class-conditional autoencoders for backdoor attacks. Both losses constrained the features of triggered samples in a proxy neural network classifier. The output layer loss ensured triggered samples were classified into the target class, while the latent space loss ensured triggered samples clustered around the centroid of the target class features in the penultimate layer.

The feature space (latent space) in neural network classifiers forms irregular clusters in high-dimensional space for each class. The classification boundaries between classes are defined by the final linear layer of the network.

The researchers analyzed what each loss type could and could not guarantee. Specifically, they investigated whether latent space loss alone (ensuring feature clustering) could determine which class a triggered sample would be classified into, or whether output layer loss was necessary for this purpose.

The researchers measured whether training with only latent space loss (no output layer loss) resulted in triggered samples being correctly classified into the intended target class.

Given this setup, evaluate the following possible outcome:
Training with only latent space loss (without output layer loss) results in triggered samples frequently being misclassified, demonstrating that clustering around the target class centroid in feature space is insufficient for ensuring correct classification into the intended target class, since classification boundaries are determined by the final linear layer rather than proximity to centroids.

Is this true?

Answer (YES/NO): YES